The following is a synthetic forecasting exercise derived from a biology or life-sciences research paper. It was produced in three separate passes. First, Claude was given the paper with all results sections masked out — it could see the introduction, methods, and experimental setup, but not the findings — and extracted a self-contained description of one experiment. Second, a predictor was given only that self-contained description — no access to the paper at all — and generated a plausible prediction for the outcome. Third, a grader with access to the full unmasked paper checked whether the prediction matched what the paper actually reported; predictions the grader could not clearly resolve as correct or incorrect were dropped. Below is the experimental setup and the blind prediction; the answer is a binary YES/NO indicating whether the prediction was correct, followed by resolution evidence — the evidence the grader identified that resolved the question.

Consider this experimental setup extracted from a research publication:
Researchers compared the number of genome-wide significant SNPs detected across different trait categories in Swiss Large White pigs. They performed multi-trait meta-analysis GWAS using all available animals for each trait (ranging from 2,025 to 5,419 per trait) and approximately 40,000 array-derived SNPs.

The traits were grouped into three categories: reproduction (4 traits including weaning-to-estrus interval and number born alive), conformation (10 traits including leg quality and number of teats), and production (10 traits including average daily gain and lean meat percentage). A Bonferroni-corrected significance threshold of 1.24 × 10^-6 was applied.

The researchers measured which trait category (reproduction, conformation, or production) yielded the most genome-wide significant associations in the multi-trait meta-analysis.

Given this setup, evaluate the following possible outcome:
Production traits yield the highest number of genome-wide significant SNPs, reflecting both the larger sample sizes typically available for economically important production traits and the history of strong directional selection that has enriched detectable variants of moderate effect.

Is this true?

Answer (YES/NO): YES